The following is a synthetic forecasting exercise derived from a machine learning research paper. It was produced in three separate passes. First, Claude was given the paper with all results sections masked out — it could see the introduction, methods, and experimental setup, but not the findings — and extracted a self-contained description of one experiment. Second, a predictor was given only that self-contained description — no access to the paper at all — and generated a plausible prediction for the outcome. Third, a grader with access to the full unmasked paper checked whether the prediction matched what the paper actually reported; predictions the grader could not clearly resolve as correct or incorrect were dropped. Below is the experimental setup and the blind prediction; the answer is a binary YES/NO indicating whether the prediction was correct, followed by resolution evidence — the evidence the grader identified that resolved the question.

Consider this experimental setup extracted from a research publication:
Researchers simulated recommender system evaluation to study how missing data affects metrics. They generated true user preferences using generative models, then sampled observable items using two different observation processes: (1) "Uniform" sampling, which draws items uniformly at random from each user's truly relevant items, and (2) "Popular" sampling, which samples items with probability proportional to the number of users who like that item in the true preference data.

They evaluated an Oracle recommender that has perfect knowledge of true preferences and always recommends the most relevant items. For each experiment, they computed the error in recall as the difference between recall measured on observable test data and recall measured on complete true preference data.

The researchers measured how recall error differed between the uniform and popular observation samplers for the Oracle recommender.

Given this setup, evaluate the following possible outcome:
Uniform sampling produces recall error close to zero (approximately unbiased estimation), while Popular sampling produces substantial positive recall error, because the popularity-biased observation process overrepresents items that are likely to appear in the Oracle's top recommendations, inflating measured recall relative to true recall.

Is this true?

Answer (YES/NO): YES